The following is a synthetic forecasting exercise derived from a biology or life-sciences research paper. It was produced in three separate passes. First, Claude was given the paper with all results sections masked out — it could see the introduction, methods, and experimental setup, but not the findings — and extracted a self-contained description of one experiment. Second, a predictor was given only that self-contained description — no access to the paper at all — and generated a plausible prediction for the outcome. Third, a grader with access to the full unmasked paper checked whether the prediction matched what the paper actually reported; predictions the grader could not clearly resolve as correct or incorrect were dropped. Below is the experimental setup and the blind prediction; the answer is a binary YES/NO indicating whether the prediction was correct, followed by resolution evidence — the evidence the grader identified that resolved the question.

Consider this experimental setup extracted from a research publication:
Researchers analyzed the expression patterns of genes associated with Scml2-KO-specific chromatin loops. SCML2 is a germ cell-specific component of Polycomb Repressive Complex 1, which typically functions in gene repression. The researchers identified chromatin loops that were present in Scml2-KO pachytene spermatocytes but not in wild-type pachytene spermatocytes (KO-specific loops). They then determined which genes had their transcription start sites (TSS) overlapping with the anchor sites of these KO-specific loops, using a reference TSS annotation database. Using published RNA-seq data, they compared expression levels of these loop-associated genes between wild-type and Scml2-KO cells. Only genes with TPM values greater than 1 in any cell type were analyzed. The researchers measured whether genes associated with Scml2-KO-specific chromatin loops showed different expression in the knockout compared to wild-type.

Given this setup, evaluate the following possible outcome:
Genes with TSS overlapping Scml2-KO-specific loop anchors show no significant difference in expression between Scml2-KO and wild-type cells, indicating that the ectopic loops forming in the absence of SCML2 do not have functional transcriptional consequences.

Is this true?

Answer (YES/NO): NO